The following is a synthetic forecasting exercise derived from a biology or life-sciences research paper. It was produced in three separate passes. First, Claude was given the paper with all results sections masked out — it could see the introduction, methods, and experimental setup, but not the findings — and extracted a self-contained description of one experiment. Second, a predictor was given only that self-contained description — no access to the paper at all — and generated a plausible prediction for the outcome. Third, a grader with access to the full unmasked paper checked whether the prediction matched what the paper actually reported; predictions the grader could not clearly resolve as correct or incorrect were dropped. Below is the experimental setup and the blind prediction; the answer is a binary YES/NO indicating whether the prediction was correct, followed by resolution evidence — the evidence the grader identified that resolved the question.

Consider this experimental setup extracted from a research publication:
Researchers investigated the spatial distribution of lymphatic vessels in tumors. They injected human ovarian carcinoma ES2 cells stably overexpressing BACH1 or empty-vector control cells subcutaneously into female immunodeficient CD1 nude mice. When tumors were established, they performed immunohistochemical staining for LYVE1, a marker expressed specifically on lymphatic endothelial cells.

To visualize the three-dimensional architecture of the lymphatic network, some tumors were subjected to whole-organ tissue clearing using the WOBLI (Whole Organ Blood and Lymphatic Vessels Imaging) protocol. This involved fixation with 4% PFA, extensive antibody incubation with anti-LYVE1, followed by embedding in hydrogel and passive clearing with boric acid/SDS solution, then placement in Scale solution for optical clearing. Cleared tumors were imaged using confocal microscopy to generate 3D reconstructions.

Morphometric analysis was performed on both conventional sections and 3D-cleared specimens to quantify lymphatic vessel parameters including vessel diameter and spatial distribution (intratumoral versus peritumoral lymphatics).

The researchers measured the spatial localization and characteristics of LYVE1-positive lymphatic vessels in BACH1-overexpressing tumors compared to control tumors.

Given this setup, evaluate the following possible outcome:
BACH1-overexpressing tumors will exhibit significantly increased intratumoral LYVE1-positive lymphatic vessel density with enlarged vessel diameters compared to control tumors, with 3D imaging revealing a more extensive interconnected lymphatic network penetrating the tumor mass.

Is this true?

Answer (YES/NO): NO